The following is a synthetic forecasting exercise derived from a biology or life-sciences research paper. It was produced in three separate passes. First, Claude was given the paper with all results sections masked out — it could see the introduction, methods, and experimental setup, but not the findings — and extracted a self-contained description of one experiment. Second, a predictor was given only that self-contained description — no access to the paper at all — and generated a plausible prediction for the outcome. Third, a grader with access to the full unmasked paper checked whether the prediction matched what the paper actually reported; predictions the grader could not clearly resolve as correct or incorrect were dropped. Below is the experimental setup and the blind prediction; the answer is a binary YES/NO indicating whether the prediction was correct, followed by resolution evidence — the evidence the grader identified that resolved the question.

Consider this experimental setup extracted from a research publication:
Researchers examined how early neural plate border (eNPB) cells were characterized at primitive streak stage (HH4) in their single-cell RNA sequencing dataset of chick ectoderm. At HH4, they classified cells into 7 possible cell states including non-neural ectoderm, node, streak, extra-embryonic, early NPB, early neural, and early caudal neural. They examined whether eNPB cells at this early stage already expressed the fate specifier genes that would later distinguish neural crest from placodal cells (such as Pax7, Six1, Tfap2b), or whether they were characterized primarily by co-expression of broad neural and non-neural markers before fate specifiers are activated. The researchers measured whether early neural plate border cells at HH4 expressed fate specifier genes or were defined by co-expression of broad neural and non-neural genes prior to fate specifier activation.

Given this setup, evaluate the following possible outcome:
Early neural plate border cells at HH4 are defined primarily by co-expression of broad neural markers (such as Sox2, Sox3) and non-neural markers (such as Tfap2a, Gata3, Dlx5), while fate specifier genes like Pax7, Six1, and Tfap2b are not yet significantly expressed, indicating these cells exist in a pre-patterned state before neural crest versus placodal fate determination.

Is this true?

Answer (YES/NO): YES